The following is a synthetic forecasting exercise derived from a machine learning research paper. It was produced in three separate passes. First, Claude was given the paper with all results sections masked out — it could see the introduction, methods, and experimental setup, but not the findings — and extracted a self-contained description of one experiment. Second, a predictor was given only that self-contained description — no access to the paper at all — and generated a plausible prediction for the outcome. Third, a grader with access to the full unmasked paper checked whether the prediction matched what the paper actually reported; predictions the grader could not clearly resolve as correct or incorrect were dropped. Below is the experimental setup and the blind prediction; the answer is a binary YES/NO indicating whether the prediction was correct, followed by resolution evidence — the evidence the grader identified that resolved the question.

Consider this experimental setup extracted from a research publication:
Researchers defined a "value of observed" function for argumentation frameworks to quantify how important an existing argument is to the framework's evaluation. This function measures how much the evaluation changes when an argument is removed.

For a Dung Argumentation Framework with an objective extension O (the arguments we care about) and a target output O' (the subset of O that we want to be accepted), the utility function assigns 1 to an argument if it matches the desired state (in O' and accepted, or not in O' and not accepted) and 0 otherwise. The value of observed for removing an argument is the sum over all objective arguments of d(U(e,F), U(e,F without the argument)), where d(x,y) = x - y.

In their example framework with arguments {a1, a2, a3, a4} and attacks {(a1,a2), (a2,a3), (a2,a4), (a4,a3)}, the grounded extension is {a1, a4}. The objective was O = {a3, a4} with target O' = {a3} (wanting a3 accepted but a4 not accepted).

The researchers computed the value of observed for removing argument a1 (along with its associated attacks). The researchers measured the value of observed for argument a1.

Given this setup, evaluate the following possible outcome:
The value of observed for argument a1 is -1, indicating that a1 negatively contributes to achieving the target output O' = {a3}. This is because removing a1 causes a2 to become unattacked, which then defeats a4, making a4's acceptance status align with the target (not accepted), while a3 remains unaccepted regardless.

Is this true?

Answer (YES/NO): YES